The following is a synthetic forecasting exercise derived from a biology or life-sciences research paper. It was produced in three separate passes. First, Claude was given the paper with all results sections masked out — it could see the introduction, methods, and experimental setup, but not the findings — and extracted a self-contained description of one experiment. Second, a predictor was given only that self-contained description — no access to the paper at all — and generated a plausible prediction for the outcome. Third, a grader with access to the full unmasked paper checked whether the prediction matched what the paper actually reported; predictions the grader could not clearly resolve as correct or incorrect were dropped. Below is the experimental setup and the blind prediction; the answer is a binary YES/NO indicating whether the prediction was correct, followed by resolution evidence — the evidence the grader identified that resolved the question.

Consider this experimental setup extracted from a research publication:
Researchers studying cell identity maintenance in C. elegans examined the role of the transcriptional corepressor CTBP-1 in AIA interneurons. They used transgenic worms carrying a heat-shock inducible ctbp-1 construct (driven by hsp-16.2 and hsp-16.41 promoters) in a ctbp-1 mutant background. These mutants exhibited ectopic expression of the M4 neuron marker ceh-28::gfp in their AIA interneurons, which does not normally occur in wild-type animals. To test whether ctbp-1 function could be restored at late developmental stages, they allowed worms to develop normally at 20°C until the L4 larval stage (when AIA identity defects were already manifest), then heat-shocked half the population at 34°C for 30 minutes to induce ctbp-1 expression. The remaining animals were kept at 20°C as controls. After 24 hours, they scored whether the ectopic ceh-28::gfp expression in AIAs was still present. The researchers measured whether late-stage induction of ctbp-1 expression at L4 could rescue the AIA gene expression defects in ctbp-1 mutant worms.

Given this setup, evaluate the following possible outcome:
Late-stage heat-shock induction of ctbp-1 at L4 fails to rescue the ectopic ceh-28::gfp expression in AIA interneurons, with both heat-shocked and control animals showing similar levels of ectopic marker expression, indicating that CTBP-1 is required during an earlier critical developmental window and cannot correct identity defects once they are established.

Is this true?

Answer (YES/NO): NO